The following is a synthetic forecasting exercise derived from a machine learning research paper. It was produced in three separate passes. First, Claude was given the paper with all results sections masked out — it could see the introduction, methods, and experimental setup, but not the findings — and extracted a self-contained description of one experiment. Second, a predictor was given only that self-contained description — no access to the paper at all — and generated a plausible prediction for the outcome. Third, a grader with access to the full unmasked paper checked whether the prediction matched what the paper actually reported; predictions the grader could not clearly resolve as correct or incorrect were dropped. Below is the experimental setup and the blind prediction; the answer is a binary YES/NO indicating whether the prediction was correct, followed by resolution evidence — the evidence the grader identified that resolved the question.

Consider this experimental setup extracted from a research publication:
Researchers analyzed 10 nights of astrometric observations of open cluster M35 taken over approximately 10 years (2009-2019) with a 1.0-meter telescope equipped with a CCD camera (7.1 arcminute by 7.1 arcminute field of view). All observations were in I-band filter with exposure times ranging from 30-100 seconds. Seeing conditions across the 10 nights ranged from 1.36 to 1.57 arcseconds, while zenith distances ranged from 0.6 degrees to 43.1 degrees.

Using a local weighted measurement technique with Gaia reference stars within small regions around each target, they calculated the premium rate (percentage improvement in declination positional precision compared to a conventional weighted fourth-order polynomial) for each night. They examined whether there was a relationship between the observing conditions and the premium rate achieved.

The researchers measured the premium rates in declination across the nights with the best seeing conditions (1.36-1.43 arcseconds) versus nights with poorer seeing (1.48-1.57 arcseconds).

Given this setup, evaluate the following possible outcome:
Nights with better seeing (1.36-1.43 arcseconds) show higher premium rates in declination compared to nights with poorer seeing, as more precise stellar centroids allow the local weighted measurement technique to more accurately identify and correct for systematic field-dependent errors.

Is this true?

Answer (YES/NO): NO